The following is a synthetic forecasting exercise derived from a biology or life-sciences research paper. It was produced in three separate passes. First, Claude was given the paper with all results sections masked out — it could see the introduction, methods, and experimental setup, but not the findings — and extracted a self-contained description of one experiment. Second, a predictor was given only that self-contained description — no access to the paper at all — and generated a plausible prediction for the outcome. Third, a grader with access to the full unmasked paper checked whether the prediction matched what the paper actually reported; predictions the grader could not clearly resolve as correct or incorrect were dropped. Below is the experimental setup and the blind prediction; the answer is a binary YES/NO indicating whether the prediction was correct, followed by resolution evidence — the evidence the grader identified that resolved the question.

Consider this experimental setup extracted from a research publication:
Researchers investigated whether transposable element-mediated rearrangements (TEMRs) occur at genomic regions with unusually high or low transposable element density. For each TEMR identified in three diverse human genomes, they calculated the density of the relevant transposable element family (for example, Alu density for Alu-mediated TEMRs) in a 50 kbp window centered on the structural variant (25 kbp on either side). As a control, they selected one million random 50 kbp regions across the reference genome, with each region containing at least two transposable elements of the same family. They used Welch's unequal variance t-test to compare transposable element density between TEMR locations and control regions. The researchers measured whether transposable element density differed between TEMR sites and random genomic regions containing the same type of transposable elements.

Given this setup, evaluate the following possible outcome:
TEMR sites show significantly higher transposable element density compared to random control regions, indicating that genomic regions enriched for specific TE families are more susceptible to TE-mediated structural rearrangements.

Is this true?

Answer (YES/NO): YES